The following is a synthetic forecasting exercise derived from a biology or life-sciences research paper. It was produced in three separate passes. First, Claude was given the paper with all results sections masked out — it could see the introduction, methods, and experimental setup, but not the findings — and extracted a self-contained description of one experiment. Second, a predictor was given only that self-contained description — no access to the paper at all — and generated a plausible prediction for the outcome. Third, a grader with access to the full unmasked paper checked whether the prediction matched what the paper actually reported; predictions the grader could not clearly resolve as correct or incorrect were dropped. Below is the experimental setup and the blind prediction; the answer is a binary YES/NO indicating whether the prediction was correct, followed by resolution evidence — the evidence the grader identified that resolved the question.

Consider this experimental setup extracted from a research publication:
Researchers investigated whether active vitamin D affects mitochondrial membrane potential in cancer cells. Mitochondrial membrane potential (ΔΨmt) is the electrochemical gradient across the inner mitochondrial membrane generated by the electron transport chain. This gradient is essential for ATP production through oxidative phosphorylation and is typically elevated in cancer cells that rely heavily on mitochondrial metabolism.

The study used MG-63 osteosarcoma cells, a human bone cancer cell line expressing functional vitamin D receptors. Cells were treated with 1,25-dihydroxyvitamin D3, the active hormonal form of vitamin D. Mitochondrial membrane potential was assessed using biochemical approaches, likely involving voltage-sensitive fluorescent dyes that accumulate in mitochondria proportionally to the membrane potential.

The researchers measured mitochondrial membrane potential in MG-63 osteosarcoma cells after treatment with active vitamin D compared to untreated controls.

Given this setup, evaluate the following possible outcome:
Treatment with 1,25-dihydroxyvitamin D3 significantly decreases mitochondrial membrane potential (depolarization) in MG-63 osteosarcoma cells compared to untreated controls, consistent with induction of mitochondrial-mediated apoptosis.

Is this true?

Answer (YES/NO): NO